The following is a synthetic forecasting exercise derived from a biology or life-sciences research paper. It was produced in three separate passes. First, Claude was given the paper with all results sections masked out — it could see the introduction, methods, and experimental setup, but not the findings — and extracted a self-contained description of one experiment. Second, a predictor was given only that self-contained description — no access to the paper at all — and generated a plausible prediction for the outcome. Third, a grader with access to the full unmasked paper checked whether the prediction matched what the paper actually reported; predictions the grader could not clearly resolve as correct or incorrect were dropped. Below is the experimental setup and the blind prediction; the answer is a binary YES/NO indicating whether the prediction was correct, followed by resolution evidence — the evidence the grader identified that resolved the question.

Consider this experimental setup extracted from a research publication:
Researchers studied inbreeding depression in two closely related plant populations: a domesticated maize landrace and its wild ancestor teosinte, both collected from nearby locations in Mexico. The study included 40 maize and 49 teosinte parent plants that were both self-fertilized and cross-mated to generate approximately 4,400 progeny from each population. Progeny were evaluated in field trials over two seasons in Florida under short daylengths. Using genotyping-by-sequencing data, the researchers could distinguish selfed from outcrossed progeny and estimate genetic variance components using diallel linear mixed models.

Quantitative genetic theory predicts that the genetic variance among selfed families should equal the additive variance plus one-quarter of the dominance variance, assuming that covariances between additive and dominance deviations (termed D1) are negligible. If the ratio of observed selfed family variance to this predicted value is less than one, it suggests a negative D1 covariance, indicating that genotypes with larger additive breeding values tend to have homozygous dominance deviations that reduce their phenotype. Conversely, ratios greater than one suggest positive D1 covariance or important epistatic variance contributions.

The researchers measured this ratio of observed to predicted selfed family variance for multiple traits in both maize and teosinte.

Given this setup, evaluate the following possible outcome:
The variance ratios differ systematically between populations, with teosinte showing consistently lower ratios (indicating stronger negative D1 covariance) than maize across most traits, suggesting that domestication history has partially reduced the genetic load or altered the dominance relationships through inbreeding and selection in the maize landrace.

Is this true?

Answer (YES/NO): NO